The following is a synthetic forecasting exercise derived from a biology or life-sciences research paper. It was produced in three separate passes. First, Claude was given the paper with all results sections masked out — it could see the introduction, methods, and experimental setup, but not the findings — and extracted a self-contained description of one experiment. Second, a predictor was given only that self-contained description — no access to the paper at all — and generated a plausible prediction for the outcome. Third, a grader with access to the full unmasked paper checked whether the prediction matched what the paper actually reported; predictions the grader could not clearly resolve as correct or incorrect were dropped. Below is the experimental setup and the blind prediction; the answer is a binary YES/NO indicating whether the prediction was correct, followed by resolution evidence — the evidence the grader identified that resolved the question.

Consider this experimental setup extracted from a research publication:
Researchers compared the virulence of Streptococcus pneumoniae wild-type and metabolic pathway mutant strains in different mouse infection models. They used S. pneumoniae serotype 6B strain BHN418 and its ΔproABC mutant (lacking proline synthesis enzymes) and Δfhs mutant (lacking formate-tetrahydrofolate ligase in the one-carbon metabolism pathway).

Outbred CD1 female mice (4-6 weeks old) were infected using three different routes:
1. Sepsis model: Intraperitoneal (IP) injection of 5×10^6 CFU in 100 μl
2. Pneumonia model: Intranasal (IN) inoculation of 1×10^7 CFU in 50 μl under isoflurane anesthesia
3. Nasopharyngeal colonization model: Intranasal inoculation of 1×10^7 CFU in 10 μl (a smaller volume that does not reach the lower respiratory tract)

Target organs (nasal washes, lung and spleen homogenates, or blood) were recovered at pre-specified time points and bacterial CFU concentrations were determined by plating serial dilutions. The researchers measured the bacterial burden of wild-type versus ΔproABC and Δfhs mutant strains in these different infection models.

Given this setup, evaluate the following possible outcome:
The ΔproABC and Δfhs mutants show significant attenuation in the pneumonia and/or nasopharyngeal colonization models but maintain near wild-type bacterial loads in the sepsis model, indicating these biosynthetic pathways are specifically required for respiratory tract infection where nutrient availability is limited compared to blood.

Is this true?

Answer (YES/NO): NO